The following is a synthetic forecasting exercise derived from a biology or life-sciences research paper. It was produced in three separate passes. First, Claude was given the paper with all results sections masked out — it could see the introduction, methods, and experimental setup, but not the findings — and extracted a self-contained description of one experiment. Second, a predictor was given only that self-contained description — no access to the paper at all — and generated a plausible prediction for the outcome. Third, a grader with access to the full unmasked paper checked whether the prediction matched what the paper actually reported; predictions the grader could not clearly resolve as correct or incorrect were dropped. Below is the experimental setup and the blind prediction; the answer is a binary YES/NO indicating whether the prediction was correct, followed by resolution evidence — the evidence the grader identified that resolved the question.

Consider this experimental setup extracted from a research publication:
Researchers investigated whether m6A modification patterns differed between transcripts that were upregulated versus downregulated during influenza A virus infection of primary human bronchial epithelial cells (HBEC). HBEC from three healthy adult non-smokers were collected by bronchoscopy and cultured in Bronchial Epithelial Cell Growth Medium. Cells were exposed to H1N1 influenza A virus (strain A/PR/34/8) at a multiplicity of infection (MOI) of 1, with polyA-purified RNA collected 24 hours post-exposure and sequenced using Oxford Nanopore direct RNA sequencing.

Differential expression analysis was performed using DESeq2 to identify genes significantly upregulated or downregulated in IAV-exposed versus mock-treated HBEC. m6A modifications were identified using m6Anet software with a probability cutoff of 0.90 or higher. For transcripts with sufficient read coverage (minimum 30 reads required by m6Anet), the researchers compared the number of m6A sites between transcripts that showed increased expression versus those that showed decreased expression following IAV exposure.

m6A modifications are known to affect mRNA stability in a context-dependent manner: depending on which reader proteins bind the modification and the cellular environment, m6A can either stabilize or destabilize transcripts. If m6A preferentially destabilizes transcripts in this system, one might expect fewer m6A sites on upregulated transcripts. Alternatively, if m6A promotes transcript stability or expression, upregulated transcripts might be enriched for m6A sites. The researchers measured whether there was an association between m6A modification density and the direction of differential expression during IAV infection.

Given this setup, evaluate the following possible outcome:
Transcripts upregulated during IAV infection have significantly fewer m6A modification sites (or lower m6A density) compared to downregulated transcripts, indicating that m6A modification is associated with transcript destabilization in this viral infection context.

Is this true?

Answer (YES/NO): NO